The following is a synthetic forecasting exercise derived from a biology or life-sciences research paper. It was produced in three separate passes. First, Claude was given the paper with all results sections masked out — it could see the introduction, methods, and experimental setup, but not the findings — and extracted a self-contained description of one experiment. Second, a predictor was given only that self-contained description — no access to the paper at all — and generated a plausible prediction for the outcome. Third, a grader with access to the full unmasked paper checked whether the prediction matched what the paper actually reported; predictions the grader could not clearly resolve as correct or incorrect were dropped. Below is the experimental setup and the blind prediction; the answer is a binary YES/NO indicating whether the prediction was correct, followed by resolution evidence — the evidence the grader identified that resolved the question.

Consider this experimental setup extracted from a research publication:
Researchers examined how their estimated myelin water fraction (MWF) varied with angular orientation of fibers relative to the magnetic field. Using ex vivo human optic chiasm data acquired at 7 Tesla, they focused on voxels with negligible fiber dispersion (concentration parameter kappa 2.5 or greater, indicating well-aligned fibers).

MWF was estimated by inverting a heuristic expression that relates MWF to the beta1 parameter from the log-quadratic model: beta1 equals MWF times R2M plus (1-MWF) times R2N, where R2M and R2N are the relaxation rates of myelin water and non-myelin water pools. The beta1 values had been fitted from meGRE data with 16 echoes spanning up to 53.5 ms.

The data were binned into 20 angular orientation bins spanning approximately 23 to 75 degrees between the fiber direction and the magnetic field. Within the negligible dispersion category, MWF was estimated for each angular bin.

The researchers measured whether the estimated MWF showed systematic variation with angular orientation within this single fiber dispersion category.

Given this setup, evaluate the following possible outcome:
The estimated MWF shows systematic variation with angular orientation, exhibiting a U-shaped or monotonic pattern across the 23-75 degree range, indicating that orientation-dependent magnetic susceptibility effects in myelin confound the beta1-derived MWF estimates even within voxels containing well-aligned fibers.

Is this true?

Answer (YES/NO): YES